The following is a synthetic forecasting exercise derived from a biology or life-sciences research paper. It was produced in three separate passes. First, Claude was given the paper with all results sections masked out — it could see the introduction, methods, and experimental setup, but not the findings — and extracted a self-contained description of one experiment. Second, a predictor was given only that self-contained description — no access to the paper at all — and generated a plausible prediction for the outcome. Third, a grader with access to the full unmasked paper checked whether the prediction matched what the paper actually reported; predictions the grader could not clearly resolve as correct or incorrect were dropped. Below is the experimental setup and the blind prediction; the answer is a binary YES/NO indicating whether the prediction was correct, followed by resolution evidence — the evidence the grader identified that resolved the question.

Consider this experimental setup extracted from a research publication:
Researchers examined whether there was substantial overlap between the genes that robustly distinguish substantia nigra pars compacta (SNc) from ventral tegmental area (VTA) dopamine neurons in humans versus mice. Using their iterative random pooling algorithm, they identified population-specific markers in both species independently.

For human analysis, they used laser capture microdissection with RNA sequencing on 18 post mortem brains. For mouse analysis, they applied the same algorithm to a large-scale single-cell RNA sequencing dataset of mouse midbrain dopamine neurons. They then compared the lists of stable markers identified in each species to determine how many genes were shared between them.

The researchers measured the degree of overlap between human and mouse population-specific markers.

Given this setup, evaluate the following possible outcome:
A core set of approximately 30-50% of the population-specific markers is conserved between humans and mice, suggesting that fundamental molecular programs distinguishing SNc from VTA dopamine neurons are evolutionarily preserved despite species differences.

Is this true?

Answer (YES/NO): NO